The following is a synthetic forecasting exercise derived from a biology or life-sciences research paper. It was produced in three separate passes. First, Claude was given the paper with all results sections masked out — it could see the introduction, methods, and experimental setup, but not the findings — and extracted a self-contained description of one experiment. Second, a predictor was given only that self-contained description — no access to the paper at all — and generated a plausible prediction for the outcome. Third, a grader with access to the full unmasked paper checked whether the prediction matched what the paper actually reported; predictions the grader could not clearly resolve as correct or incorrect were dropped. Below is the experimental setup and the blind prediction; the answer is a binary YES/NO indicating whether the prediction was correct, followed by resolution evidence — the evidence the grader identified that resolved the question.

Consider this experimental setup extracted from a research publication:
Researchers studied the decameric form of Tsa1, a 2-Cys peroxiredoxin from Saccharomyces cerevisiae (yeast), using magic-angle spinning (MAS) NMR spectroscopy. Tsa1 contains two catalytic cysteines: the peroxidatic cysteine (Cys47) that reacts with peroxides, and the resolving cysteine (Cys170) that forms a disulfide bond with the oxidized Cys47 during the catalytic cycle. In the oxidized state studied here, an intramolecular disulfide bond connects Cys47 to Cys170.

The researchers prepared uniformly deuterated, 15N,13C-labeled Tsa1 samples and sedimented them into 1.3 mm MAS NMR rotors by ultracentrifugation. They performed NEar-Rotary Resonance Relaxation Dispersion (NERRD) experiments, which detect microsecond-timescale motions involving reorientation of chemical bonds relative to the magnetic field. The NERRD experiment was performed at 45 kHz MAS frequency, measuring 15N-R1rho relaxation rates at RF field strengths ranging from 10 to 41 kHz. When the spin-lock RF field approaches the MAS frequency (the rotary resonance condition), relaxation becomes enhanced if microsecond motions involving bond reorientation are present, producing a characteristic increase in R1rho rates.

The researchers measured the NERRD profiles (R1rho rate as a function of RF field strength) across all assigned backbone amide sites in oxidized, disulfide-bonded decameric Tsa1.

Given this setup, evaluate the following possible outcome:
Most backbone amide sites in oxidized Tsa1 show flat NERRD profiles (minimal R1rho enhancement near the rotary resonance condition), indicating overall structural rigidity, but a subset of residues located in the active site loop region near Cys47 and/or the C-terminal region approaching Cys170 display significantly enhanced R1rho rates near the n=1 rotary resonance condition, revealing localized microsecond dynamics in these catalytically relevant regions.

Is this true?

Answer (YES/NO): NO